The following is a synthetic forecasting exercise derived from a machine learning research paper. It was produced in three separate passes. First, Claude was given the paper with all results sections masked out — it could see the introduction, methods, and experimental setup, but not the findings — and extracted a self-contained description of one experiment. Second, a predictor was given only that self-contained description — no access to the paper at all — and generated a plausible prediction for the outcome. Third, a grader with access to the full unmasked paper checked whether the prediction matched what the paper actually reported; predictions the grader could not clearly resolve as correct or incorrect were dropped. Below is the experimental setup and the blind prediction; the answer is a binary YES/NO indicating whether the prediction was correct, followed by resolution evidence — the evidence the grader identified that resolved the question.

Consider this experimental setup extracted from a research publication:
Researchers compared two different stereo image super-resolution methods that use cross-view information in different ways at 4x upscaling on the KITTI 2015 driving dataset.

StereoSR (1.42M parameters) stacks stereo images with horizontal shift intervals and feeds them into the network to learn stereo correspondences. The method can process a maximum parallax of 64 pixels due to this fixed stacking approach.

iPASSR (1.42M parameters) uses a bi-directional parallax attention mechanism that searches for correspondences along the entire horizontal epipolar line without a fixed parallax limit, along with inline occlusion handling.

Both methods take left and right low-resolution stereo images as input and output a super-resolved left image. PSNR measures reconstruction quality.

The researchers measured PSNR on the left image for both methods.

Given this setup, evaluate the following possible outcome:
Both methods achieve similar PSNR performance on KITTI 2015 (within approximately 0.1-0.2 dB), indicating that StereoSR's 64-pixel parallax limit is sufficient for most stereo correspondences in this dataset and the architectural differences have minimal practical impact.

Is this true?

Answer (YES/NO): NO